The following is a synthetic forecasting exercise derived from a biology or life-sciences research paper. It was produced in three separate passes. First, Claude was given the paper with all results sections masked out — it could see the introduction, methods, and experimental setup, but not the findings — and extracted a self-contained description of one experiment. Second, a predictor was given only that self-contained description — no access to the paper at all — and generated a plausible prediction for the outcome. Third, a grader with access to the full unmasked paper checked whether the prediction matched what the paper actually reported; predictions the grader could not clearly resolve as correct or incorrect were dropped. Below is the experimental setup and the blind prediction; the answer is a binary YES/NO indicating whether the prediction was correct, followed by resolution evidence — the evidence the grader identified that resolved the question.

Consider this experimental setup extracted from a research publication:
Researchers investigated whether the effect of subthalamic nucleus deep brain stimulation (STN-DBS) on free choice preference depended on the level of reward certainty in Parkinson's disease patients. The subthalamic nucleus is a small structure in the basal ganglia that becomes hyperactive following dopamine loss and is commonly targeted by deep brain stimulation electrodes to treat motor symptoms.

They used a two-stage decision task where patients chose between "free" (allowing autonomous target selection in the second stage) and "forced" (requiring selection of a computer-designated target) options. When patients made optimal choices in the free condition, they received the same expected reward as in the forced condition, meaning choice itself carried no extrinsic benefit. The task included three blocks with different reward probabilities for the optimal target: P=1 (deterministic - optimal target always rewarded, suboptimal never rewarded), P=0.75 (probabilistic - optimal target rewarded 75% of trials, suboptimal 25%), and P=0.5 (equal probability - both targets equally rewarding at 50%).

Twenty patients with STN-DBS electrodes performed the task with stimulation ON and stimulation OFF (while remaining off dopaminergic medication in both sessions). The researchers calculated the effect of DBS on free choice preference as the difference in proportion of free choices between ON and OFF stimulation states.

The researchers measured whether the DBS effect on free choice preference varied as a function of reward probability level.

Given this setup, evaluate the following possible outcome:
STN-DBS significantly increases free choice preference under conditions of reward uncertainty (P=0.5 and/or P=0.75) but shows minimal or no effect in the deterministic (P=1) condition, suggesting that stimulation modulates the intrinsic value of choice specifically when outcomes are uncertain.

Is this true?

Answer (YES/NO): NO